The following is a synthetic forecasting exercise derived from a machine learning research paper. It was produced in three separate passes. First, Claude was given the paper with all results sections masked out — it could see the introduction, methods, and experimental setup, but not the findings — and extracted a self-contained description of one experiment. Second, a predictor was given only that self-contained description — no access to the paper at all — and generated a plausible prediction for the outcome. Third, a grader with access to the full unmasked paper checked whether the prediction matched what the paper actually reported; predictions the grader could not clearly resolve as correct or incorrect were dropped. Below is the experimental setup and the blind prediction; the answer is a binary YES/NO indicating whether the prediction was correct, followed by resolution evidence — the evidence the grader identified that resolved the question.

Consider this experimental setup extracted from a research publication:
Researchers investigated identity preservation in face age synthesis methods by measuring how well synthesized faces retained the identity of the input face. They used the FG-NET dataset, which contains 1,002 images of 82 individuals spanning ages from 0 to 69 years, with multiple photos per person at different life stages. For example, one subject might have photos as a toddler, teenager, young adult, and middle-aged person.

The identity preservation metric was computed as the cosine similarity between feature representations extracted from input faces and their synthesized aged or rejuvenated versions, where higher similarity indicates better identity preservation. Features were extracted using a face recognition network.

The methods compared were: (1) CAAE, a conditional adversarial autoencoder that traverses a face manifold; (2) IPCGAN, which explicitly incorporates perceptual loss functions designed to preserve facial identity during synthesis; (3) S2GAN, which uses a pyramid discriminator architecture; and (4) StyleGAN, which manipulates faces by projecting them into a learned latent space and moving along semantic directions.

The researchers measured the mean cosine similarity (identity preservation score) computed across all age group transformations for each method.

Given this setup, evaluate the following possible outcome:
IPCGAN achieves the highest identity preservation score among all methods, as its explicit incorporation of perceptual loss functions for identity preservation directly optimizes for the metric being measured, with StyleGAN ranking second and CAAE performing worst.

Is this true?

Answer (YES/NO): NO